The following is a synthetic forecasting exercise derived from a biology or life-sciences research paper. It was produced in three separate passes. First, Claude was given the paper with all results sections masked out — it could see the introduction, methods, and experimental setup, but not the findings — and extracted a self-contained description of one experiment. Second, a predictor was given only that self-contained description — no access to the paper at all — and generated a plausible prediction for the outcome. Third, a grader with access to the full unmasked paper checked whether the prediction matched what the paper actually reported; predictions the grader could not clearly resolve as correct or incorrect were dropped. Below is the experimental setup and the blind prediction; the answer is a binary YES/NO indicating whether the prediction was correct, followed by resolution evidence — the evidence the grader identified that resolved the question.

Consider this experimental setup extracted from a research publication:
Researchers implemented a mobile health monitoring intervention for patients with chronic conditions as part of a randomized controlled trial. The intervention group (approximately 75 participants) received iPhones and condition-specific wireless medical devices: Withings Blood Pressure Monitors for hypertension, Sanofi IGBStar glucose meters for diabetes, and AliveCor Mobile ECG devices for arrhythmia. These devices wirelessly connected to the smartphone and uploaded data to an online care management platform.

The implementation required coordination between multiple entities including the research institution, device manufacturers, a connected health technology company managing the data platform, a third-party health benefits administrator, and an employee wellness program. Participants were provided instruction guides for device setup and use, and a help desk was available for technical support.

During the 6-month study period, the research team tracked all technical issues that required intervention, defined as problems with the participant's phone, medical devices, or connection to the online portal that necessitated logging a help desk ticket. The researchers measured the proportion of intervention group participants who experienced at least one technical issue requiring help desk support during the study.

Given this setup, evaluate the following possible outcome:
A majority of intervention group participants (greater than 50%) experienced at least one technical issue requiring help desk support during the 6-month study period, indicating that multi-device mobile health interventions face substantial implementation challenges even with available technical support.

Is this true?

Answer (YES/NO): NO